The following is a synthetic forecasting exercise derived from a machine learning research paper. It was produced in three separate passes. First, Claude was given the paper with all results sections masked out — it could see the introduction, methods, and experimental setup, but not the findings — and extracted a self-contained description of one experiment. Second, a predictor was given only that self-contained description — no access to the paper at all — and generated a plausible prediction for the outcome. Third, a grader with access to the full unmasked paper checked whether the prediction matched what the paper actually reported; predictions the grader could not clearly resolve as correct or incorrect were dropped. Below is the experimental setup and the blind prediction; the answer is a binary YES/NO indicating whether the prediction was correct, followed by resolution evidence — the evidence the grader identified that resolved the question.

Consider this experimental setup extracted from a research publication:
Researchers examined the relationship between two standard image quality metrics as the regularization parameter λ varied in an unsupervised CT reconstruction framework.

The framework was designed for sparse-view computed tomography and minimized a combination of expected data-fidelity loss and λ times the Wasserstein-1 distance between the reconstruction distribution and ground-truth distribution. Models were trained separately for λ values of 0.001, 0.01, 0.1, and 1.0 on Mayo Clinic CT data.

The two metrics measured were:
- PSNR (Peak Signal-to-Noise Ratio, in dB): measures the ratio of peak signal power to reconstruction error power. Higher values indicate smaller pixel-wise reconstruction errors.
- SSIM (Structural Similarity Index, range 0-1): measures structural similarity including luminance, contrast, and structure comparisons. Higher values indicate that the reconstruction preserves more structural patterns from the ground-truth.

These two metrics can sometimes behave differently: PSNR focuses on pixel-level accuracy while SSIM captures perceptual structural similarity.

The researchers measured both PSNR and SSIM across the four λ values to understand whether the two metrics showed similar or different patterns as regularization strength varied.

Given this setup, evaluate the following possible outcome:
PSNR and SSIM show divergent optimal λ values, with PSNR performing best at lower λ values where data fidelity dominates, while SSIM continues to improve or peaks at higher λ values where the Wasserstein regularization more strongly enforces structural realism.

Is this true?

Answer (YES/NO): NO